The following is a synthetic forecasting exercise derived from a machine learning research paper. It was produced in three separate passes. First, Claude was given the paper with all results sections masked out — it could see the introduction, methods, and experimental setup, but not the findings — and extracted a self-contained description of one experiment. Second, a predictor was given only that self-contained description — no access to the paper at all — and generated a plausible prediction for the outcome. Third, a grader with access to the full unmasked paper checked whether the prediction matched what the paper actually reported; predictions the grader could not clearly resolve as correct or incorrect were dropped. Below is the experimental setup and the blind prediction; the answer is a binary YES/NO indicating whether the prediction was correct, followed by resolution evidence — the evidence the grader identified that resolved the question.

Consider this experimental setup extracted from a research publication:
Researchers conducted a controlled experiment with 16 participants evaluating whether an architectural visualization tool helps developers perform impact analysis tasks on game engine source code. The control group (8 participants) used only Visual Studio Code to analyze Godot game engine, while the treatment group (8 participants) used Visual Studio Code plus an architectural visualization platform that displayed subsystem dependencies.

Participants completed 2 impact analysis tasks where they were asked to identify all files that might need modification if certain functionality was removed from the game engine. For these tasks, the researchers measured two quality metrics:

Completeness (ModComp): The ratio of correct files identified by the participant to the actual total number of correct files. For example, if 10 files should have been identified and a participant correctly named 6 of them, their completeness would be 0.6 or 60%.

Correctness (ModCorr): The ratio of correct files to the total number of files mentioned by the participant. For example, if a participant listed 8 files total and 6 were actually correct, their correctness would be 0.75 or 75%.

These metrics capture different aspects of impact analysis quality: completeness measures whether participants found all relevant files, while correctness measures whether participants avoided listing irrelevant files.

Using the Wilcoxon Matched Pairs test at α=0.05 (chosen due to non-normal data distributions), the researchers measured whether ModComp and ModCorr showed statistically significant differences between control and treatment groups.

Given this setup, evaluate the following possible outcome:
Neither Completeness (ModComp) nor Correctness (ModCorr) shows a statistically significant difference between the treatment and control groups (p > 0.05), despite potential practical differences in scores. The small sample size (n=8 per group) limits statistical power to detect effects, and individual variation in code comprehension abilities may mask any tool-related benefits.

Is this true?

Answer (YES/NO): NO